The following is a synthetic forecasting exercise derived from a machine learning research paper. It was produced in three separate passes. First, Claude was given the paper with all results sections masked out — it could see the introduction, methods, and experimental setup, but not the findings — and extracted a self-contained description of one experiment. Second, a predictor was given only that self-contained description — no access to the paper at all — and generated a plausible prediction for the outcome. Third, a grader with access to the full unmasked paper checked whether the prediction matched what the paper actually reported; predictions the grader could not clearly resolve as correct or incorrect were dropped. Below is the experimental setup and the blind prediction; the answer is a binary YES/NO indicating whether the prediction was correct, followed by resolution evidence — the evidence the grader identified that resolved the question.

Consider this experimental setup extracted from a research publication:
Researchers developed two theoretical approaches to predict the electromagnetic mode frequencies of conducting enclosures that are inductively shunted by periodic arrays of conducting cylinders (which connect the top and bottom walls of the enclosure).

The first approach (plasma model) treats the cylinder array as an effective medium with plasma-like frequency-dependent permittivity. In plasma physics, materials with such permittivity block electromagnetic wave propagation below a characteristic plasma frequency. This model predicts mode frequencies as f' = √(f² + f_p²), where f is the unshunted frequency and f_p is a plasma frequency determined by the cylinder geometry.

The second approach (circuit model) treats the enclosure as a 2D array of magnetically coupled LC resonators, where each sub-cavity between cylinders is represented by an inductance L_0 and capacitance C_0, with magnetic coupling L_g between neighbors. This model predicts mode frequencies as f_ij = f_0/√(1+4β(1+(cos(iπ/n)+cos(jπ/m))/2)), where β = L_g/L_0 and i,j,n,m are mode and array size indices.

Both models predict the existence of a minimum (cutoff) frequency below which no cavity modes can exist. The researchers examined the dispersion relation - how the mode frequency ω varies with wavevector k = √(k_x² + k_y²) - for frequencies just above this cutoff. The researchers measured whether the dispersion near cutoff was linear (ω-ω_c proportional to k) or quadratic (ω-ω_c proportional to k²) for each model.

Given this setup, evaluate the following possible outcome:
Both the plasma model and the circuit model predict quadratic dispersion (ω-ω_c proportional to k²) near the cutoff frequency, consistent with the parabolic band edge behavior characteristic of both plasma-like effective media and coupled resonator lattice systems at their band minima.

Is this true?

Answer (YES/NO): YES